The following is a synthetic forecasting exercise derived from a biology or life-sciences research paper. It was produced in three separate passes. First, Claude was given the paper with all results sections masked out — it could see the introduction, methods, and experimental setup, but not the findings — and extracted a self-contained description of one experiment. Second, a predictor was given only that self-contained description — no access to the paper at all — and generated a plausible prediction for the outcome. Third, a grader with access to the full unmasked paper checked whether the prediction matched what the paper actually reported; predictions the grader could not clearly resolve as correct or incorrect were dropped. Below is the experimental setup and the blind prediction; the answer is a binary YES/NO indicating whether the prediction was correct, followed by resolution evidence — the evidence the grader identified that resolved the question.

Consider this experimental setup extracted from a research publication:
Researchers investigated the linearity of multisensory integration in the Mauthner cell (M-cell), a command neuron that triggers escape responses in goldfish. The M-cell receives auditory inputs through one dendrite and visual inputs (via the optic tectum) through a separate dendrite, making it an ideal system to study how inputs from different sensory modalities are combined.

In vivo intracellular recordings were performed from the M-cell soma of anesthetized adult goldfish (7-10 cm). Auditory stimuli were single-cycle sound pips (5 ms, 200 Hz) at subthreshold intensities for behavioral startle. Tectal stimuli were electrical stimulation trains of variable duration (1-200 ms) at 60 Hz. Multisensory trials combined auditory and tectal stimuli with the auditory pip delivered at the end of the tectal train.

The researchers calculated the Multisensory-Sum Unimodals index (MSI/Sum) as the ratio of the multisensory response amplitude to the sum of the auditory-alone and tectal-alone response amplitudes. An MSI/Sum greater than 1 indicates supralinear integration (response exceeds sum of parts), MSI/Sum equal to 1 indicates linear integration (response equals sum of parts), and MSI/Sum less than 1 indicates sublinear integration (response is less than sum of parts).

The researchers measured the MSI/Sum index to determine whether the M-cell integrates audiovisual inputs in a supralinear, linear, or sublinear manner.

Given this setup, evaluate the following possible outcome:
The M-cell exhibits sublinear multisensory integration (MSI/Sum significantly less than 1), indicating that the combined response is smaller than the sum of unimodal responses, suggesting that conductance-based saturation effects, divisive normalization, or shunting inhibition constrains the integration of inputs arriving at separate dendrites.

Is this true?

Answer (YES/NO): YES